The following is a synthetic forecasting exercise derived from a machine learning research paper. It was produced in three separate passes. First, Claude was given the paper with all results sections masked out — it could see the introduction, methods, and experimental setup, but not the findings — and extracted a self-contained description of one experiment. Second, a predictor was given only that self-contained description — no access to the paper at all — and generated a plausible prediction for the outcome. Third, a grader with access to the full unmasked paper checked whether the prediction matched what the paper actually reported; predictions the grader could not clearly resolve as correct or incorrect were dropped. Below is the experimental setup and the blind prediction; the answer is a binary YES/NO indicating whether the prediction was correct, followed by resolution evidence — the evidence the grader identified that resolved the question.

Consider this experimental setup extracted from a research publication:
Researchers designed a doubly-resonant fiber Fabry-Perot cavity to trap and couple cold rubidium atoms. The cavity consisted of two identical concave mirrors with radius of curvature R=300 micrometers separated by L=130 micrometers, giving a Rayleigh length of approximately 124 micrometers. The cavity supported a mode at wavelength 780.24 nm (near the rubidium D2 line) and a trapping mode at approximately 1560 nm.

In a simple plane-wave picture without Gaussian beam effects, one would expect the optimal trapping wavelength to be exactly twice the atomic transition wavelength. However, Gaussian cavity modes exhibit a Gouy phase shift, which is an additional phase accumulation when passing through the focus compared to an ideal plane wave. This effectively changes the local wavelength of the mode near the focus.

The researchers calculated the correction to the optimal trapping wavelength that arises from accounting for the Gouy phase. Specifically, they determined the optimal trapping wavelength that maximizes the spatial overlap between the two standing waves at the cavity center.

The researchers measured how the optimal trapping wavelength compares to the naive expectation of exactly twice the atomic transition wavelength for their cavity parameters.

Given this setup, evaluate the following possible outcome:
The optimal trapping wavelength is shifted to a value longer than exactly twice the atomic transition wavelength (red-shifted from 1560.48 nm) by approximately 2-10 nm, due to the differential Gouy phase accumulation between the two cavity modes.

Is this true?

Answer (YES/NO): NO